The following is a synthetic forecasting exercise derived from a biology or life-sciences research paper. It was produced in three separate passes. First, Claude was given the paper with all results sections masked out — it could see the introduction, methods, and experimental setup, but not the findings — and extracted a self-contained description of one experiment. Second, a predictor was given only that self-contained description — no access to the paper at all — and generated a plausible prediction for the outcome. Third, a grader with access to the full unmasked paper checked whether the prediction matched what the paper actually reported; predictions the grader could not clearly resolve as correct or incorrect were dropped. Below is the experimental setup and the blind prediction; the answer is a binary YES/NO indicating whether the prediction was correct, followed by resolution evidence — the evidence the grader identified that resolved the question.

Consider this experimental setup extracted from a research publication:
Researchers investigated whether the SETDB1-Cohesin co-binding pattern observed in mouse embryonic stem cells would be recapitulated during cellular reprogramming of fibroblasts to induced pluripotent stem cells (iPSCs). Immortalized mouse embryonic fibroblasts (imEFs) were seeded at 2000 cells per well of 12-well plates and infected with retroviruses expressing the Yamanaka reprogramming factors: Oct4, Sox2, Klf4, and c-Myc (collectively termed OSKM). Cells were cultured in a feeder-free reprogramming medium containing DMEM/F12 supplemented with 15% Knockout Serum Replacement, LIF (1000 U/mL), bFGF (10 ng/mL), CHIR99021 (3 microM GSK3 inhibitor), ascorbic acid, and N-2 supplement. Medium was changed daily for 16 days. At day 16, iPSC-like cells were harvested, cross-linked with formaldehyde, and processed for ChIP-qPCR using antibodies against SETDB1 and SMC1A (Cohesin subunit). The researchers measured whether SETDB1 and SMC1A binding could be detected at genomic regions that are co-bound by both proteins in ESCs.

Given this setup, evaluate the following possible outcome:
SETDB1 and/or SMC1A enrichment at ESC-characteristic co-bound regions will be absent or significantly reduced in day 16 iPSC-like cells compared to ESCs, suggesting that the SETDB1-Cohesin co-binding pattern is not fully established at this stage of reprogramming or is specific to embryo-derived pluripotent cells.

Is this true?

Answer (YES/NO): NO